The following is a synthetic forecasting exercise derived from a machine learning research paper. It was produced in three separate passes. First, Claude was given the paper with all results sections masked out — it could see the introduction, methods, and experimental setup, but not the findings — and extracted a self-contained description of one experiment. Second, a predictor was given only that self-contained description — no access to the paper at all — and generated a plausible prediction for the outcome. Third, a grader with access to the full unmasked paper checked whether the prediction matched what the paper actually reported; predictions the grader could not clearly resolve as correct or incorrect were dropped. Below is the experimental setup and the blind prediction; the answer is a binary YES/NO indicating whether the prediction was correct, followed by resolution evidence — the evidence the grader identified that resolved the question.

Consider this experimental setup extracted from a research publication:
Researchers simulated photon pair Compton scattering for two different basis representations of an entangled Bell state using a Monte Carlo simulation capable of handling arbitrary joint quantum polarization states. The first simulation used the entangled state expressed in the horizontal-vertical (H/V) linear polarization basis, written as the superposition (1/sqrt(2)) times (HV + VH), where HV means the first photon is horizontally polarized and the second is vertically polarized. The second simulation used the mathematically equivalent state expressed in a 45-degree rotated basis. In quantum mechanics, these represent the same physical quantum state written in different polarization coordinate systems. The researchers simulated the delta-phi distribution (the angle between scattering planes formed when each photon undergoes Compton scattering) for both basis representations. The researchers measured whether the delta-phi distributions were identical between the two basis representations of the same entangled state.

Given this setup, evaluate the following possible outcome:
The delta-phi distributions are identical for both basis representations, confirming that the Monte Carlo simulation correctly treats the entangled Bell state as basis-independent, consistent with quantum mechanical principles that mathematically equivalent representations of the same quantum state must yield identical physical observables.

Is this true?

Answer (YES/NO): NO